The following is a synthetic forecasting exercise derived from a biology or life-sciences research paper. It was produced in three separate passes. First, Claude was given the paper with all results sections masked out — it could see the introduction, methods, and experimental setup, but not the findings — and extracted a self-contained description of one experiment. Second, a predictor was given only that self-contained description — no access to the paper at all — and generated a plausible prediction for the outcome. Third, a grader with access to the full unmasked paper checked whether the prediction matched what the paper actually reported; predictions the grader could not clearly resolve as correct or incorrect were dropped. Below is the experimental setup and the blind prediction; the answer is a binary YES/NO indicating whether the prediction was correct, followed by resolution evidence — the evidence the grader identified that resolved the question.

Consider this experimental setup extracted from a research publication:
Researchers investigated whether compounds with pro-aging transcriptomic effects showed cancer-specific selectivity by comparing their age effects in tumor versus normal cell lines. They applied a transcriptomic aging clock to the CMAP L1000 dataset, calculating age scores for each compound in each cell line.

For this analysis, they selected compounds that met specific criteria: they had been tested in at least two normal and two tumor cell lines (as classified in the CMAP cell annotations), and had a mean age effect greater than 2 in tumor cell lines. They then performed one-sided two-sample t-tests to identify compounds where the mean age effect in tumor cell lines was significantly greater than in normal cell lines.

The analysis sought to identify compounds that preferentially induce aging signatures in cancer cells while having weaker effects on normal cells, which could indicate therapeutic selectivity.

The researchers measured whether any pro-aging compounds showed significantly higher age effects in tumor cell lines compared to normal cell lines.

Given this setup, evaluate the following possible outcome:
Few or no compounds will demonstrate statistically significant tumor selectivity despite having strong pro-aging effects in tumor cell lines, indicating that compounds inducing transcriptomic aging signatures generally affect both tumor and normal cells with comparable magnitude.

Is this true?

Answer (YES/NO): NO